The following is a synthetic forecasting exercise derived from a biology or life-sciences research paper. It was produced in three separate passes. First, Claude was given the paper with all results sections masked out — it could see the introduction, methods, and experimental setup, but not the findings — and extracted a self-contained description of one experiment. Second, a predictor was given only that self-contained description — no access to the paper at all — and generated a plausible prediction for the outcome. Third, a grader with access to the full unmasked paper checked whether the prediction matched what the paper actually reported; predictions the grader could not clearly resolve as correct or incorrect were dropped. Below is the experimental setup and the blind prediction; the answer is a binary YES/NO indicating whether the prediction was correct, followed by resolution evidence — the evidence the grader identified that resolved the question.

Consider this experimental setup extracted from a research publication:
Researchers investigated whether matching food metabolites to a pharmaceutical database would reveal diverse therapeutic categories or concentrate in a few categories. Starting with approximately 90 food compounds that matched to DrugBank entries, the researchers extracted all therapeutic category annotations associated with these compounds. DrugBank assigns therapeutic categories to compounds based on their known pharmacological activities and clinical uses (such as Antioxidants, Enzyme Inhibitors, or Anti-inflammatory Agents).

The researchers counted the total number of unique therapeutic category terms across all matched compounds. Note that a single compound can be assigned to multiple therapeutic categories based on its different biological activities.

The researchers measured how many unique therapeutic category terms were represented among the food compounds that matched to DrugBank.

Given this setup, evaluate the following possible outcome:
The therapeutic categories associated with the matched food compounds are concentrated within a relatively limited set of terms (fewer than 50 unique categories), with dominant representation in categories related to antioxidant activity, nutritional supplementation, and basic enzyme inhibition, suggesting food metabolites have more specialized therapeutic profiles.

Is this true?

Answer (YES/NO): NO